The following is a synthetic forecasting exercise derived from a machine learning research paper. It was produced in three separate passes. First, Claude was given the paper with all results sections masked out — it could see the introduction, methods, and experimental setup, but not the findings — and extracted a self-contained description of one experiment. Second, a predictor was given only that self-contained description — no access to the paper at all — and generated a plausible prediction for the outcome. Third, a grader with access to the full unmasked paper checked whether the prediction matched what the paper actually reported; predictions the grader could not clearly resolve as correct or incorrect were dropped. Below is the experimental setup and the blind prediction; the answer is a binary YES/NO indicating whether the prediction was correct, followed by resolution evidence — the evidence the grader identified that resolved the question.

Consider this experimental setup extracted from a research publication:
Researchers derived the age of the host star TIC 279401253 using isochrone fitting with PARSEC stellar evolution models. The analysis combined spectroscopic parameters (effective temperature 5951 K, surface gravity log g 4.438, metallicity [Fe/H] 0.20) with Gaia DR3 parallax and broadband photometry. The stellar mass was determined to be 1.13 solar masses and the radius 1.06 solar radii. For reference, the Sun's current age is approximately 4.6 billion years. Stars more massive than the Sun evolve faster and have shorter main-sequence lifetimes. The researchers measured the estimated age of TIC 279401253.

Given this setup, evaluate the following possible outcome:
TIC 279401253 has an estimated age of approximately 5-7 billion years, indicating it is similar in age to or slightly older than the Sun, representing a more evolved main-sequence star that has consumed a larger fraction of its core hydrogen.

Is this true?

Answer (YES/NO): NO